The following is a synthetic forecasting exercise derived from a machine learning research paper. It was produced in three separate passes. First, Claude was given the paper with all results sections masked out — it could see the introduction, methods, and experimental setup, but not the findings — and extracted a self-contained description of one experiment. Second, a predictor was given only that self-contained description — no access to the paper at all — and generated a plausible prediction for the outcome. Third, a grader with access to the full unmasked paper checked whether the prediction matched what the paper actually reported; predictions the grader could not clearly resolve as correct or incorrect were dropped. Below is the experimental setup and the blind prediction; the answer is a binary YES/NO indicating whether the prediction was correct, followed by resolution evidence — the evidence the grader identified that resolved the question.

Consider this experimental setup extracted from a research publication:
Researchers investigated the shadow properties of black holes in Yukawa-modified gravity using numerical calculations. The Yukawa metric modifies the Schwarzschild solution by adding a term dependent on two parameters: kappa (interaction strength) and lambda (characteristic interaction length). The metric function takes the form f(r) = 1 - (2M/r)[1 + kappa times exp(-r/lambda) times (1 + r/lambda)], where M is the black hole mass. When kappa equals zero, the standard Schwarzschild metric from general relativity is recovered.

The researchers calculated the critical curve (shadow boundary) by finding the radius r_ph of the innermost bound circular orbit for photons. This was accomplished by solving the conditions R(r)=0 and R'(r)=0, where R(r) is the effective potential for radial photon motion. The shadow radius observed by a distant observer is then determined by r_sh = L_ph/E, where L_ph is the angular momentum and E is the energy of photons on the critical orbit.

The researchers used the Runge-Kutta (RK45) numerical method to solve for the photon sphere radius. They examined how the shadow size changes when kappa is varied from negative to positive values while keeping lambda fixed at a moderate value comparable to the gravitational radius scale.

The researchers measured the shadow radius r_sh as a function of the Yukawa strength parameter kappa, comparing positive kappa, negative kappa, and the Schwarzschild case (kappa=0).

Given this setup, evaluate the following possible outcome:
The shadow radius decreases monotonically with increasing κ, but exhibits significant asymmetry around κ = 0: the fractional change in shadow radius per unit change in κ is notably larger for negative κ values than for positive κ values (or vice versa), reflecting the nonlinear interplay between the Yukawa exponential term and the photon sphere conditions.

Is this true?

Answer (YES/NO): NO